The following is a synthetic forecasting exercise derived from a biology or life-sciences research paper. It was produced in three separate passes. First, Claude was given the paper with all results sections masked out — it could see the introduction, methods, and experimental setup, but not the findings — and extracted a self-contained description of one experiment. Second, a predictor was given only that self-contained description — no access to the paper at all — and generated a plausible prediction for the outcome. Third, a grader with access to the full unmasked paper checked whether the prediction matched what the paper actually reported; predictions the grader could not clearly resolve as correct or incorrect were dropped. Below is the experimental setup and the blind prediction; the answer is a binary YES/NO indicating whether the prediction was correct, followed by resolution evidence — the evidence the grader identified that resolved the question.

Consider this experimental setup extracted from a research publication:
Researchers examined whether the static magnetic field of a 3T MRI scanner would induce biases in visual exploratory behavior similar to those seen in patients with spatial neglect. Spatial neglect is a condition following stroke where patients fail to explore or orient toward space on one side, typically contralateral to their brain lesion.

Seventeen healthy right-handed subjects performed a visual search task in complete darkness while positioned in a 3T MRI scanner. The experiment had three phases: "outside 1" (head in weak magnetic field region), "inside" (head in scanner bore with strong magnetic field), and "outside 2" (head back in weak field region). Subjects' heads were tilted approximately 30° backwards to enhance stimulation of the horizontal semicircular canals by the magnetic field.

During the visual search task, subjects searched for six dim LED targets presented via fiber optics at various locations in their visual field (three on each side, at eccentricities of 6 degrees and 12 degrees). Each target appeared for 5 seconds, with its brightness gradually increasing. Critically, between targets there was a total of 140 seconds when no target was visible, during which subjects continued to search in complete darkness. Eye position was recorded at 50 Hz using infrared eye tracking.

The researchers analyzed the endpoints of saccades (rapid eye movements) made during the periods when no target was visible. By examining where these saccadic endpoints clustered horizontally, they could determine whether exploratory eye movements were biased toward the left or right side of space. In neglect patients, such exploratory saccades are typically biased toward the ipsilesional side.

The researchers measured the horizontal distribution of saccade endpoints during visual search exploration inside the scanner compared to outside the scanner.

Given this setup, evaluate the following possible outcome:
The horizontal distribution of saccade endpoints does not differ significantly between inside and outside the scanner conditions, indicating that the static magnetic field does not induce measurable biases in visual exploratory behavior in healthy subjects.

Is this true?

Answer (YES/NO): NO